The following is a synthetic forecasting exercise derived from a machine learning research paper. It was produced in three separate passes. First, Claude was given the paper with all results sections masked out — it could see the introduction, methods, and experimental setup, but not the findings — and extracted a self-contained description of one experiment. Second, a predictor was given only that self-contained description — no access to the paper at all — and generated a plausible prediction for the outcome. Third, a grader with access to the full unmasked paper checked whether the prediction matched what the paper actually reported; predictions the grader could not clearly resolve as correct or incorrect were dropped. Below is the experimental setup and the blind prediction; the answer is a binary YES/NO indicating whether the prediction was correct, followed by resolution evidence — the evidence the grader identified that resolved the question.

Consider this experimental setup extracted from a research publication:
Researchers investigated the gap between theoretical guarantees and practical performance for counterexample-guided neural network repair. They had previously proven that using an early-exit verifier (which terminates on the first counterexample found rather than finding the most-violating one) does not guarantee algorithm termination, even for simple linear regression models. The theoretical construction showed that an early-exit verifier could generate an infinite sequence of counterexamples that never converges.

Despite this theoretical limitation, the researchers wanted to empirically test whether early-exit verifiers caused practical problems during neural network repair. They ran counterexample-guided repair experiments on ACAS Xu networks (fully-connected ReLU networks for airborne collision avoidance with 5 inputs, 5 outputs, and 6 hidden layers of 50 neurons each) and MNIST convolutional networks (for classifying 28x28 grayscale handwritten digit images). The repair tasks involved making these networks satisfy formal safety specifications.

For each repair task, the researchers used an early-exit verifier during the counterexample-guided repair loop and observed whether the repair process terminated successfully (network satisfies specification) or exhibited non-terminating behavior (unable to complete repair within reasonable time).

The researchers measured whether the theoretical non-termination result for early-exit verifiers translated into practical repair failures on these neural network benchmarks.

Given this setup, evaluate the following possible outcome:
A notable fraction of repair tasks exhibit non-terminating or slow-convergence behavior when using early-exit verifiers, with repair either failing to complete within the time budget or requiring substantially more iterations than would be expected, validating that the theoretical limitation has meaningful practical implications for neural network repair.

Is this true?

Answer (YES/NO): NO